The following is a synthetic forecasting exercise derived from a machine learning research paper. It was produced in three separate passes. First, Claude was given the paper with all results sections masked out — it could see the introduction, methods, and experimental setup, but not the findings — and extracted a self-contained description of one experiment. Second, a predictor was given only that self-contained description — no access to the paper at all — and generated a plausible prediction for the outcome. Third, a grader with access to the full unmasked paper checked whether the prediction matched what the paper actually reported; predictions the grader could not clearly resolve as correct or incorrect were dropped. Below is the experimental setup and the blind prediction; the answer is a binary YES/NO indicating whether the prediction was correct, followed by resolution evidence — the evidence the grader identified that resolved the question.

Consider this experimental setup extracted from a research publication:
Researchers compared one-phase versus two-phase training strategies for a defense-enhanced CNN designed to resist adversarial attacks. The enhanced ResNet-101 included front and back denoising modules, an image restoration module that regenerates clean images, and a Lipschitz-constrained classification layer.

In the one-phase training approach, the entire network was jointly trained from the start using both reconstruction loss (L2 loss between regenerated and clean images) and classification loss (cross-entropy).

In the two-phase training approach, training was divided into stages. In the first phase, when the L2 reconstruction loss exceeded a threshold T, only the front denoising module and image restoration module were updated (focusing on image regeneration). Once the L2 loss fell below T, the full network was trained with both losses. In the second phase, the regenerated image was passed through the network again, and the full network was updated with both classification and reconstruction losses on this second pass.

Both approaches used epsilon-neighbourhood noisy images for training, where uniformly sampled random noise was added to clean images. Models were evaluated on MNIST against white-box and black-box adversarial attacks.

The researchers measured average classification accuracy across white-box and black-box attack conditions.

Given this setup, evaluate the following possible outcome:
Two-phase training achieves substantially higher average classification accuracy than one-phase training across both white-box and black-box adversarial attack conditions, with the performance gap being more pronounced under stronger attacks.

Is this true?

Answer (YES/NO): YES